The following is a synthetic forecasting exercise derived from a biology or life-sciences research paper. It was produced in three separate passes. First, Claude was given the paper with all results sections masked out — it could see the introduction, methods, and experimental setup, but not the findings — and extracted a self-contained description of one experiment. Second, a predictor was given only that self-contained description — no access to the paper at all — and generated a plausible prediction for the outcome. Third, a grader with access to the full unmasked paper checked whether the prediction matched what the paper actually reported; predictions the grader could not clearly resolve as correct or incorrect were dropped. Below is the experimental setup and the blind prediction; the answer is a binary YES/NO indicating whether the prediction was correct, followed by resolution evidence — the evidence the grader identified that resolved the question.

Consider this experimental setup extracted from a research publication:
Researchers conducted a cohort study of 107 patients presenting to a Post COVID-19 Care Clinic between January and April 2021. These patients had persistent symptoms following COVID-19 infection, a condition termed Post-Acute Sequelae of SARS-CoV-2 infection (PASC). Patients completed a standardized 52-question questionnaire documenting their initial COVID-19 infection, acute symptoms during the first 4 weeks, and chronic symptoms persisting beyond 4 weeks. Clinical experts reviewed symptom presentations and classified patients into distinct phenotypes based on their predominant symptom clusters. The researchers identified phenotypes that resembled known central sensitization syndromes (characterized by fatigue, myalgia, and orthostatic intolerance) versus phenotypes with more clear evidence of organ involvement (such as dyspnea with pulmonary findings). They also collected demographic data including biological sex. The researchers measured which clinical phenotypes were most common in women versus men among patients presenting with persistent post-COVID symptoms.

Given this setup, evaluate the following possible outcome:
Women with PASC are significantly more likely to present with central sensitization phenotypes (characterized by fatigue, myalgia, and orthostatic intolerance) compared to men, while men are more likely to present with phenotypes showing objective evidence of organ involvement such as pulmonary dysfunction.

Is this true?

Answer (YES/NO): YES